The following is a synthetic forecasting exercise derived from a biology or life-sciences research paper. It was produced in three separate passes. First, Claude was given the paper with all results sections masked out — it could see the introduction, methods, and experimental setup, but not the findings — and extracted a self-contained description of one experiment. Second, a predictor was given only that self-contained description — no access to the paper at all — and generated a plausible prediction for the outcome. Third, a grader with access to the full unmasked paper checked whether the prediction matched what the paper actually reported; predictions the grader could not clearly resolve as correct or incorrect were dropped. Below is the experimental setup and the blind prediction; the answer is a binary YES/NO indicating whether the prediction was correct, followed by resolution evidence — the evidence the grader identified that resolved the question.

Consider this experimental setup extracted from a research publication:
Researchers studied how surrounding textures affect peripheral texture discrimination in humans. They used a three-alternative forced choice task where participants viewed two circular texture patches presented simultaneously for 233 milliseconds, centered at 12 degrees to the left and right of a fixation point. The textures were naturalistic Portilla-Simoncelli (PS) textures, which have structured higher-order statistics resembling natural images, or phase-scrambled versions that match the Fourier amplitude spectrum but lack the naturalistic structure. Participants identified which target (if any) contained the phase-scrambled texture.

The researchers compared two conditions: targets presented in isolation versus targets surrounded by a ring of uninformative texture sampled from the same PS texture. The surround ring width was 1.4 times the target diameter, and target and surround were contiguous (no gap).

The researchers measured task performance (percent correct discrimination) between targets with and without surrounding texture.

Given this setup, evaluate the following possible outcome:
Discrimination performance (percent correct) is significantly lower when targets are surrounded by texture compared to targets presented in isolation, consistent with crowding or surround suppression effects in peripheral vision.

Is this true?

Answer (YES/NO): YES